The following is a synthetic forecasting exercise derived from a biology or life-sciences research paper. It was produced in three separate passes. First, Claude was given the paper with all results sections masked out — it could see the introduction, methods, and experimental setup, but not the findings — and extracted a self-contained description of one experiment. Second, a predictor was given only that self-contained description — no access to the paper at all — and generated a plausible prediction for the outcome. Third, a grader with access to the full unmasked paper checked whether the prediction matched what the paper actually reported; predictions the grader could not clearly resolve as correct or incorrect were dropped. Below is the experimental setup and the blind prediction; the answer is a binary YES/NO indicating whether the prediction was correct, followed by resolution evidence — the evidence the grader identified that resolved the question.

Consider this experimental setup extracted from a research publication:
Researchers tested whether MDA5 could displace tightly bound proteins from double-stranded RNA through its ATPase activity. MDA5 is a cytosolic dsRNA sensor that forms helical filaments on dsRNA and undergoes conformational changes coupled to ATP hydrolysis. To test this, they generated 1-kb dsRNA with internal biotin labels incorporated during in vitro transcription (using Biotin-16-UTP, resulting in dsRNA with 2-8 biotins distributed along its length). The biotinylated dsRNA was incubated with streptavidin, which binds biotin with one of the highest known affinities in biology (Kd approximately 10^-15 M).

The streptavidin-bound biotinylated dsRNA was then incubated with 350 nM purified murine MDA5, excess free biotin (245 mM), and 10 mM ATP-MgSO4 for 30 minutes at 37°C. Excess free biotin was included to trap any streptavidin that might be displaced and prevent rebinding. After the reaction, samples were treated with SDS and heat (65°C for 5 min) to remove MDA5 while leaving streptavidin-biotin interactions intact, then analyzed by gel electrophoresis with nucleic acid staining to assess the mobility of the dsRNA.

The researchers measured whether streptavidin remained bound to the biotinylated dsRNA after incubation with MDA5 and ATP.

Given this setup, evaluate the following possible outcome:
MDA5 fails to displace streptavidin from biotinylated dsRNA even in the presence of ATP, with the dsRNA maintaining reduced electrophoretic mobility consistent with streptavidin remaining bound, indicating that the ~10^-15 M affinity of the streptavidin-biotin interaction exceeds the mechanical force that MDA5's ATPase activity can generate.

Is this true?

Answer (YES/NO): NO